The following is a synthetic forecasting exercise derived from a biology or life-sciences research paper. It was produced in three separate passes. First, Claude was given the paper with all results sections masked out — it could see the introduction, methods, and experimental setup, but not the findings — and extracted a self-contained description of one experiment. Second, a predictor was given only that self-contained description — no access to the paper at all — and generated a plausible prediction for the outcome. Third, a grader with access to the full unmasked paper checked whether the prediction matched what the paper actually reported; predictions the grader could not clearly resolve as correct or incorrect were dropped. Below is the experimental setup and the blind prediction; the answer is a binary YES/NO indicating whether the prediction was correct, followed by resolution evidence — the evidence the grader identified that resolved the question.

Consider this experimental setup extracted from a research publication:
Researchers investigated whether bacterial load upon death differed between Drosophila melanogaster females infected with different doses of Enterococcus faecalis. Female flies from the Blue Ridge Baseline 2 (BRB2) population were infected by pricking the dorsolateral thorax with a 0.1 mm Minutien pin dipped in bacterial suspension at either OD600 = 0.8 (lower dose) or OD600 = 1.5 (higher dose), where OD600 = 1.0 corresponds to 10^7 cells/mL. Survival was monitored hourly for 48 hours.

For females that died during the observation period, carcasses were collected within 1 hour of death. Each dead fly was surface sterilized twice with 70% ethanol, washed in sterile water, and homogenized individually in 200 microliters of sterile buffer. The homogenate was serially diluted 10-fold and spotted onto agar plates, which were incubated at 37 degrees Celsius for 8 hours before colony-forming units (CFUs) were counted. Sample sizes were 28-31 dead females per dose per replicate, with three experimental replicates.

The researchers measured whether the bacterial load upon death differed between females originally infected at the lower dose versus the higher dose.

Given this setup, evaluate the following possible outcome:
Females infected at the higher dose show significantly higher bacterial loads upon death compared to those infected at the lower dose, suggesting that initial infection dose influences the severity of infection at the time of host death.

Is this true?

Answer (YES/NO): NO